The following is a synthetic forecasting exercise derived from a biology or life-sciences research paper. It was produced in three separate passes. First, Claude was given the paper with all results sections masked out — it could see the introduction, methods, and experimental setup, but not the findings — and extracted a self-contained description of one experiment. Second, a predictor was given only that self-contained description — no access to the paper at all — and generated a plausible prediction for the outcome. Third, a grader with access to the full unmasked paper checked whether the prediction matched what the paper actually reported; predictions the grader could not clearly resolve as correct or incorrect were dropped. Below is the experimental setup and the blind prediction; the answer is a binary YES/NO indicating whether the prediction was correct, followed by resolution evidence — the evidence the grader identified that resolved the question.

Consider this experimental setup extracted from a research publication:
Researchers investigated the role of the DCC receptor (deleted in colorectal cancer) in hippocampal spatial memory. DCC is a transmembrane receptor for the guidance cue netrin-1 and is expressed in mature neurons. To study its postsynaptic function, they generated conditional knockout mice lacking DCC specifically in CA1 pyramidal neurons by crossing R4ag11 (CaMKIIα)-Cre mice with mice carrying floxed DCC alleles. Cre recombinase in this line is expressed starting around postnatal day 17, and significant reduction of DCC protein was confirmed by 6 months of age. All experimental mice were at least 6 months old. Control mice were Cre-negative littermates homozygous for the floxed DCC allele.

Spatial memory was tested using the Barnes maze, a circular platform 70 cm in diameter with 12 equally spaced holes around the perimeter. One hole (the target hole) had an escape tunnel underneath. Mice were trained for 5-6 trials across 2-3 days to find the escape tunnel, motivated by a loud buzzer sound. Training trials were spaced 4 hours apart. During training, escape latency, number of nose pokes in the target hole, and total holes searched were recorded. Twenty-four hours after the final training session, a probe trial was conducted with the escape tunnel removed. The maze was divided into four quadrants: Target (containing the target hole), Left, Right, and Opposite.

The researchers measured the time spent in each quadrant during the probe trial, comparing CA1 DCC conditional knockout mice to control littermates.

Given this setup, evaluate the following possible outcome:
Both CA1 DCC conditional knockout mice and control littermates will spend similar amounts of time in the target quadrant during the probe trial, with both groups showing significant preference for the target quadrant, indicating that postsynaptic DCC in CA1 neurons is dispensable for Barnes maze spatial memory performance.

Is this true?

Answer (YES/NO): NO